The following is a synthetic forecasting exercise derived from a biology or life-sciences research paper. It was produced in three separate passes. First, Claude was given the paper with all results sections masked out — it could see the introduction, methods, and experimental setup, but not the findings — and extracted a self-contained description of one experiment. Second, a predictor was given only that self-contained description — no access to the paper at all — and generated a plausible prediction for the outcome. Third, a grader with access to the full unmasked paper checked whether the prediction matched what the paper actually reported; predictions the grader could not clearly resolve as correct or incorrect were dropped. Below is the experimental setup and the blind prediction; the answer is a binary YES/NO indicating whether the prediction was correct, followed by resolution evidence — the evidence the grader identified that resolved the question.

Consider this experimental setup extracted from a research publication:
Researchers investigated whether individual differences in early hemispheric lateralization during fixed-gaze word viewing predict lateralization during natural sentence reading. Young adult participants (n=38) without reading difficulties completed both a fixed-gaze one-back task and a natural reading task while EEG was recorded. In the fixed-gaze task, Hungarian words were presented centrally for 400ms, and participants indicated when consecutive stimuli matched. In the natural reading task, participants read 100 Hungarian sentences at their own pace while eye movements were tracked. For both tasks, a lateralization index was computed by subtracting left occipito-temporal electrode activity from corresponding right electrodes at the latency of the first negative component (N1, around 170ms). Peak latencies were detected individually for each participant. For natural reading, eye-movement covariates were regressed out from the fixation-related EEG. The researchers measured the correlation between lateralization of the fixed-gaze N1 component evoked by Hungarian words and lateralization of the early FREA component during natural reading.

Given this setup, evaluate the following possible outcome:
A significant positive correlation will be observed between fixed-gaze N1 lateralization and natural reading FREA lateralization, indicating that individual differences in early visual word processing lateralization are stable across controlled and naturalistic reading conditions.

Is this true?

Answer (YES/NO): YES